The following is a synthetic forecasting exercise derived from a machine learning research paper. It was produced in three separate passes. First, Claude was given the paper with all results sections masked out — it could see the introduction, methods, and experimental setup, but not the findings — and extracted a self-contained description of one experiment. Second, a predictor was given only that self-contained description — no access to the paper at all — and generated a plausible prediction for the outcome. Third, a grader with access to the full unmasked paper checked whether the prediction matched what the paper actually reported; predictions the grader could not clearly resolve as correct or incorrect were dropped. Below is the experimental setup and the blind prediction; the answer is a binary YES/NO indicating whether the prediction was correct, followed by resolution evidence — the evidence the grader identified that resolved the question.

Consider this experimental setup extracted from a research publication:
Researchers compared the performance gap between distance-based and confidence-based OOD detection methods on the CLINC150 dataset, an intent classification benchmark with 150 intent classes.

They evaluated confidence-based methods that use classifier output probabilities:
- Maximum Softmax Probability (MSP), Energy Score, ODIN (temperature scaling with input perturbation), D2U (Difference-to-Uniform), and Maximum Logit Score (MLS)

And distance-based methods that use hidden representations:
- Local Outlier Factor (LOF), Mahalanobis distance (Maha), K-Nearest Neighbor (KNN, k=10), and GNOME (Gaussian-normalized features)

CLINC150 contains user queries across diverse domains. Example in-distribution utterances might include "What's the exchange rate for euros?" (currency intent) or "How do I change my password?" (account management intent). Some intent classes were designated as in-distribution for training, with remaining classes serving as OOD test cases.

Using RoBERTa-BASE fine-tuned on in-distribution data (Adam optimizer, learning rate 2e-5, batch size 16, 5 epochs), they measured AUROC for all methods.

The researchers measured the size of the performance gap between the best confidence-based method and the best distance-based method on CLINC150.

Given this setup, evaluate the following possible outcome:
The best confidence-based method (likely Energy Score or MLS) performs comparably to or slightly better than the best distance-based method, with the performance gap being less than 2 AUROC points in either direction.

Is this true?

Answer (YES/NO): NO